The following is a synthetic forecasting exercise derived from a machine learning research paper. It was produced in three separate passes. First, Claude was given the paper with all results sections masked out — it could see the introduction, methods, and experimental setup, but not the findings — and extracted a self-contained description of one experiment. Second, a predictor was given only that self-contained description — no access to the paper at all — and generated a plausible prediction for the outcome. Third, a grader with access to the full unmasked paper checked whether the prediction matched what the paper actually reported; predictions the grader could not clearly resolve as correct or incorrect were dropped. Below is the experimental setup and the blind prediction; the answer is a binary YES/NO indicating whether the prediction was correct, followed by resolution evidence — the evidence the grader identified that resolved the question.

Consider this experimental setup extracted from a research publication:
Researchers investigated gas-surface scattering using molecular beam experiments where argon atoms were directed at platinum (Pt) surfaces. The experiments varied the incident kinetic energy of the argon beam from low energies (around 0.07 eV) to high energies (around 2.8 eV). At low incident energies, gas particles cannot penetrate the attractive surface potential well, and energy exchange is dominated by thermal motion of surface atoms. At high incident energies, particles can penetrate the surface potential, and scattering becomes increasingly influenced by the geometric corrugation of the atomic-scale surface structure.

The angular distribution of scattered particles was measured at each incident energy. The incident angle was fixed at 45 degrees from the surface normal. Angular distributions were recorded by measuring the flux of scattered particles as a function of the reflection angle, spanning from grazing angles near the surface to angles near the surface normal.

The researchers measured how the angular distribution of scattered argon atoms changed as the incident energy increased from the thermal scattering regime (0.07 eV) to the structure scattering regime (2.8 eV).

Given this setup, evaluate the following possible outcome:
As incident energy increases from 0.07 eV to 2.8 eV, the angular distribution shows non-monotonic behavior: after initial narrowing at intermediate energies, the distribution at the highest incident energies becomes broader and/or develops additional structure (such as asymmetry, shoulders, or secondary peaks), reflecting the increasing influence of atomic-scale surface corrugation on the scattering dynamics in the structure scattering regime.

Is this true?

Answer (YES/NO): YES